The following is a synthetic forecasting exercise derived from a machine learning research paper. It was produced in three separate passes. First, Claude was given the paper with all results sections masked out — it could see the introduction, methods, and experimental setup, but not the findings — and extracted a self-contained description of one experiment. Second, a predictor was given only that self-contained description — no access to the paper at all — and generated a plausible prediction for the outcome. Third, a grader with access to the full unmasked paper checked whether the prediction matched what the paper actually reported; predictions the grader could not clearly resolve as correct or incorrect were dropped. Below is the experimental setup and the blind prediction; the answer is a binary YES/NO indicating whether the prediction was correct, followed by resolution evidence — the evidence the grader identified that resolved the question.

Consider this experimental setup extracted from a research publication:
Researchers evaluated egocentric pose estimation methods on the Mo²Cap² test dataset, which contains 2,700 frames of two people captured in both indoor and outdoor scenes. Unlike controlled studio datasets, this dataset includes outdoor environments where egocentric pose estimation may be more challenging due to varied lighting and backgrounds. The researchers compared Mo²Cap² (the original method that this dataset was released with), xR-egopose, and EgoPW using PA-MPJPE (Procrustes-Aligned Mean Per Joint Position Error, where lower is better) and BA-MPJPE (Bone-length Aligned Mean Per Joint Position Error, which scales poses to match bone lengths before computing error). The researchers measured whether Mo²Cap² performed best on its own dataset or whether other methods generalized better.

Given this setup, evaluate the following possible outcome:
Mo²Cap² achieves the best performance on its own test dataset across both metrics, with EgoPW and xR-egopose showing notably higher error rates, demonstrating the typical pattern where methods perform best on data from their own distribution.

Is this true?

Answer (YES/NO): NO